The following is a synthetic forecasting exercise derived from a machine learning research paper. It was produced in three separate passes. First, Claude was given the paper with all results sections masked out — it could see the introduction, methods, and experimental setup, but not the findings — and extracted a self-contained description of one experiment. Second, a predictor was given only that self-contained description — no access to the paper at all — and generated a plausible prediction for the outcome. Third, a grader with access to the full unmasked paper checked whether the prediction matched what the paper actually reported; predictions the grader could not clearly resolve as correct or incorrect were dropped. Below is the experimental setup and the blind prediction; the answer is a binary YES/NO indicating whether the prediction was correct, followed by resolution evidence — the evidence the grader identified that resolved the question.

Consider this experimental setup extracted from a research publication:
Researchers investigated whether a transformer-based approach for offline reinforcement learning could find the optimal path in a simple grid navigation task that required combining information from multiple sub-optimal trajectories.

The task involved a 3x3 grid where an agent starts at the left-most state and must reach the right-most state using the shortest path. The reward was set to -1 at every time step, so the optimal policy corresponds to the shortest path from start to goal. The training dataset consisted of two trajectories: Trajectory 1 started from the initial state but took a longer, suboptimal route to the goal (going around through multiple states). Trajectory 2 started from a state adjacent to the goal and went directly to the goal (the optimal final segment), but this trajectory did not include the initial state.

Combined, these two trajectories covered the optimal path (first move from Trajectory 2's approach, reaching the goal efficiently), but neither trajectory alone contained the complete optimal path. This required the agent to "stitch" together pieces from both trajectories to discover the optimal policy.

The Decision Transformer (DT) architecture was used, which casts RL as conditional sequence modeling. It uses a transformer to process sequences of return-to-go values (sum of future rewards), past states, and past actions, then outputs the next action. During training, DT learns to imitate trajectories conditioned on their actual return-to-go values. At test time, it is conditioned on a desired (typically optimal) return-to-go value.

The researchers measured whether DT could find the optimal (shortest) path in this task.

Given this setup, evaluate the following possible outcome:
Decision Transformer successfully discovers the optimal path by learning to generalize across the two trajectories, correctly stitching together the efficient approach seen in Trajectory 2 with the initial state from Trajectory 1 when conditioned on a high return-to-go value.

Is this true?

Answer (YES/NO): NO